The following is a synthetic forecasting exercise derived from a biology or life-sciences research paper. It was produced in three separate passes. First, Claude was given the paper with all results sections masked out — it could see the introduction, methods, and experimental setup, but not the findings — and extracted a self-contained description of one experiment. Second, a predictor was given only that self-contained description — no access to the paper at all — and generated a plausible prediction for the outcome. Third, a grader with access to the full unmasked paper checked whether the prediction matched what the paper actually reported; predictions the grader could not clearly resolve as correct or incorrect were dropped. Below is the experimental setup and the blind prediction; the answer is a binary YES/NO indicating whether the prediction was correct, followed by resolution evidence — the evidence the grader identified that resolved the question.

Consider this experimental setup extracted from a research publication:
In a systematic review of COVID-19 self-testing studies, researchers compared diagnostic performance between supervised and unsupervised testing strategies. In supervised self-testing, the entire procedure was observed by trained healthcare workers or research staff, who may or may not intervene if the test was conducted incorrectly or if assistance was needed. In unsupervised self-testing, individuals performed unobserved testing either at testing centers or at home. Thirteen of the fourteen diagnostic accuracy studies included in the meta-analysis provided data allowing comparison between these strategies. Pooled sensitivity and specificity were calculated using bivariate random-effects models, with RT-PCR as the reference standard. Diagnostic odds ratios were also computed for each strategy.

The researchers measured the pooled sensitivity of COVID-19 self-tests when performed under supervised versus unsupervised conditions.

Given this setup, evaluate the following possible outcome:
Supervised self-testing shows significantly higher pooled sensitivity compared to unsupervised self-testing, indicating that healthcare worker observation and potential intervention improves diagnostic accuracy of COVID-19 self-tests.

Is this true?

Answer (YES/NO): YES